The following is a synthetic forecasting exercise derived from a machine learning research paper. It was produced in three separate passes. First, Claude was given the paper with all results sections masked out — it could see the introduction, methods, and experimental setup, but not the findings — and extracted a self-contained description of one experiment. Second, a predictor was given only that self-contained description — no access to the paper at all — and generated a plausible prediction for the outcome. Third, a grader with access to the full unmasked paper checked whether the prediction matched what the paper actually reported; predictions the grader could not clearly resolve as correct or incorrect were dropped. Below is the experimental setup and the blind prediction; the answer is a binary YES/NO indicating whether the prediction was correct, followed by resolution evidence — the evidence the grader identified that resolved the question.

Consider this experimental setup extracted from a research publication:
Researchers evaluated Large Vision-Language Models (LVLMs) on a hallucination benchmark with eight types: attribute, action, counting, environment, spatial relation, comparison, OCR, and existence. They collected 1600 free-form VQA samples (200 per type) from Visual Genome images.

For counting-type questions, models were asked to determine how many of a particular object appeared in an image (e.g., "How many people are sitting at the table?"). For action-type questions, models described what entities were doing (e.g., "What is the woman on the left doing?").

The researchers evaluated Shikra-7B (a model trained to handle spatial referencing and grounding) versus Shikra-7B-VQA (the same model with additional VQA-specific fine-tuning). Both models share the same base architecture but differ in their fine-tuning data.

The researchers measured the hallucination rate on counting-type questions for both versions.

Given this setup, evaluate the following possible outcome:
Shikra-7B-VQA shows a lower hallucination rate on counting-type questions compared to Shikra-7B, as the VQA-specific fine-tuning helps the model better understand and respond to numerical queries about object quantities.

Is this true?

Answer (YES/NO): YES